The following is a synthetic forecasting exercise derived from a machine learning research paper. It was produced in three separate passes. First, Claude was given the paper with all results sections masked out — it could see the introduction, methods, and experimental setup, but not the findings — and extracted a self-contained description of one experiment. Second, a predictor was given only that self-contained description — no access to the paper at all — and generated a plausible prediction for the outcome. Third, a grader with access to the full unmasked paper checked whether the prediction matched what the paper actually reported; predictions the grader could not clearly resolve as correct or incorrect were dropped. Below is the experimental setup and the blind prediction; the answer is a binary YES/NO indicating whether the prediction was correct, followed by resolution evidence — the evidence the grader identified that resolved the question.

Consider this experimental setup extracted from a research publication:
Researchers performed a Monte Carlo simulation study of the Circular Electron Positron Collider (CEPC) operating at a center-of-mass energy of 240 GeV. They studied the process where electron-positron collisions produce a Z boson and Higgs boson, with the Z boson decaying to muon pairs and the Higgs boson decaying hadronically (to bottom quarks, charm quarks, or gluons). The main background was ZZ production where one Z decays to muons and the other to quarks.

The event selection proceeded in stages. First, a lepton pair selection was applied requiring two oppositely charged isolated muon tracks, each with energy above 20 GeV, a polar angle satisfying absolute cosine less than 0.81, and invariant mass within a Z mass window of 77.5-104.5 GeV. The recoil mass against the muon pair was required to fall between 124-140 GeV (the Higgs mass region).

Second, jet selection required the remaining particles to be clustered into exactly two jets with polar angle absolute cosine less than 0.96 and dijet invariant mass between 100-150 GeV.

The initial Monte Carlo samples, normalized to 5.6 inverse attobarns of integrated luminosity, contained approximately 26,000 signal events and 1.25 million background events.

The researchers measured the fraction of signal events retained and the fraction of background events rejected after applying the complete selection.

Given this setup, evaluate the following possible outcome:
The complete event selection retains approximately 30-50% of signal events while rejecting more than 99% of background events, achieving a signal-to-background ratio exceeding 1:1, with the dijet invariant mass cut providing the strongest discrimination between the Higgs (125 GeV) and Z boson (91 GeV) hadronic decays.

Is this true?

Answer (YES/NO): NO